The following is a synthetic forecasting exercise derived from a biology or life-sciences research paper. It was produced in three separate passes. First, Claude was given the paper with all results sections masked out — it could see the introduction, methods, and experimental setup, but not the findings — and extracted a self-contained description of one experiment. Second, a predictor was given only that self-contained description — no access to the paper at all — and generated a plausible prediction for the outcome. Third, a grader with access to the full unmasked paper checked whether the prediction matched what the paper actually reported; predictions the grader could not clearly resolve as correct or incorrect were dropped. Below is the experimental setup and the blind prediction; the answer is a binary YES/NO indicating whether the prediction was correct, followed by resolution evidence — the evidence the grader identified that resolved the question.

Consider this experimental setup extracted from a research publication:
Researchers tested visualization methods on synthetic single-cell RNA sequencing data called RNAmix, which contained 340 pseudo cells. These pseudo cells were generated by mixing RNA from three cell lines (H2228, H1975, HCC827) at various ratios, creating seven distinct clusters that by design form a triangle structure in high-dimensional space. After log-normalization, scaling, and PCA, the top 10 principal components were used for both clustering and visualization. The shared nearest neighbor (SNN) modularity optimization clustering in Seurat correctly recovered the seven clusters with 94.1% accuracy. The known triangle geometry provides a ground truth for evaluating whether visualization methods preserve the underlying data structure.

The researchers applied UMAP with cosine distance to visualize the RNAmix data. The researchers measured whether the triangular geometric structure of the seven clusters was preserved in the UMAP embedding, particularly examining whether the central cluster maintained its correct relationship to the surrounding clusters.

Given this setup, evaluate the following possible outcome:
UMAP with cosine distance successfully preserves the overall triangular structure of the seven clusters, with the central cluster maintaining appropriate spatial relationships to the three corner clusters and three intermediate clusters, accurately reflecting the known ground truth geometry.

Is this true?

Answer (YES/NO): NO